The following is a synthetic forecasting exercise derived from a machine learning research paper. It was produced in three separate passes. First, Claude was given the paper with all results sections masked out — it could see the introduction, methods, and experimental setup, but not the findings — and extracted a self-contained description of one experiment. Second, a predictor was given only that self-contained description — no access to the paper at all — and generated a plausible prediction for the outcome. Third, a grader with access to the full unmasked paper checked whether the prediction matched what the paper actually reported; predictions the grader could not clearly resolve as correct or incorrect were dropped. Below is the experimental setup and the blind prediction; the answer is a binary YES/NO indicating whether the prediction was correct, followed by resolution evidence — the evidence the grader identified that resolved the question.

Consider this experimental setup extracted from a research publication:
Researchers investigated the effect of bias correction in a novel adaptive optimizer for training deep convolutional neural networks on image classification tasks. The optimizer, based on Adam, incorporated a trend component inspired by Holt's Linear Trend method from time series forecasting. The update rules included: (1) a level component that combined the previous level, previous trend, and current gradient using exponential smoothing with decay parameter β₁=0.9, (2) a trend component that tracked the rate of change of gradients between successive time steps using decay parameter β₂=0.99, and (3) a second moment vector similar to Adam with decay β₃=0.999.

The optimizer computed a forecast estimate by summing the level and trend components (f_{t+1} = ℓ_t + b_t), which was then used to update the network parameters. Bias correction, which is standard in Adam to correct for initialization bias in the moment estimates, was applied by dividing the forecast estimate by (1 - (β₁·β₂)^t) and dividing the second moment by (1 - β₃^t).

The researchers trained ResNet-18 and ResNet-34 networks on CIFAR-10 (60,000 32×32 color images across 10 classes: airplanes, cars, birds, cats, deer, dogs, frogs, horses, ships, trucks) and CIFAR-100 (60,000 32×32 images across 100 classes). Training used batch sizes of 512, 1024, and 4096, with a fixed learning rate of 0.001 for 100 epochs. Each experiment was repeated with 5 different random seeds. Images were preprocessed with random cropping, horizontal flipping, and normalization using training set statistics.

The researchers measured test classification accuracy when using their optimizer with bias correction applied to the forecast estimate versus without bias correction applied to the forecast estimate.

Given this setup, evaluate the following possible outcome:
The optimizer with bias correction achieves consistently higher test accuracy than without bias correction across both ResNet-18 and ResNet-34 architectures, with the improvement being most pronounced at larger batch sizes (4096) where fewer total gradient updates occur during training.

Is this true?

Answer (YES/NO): NO